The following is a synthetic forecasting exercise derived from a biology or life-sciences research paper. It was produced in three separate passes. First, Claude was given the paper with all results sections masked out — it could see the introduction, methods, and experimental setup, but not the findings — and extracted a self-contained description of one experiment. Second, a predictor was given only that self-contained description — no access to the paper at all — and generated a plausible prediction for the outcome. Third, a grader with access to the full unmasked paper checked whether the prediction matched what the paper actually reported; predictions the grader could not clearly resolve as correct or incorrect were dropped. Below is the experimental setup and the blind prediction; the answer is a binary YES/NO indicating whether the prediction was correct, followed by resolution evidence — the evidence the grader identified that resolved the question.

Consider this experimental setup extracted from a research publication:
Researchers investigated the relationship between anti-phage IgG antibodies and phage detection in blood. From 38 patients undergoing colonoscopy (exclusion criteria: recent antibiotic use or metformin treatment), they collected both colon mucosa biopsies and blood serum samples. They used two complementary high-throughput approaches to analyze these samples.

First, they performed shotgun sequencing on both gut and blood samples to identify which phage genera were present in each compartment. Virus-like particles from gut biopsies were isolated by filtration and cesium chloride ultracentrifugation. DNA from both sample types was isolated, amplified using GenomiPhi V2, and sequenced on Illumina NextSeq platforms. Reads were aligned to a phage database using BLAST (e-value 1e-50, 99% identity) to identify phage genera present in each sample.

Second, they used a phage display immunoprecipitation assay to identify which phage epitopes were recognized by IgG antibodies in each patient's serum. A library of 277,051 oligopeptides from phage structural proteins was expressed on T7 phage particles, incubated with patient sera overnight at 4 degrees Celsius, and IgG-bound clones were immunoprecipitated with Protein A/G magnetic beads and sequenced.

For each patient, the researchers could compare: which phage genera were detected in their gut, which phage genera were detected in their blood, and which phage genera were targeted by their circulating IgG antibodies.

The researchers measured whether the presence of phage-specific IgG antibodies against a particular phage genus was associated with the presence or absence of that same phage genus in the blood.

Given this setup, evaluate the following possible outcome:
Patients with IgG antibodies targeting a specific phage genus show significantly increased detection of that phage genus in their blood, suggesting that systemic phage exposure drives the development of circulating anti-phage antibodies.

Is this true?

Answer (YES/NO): NO